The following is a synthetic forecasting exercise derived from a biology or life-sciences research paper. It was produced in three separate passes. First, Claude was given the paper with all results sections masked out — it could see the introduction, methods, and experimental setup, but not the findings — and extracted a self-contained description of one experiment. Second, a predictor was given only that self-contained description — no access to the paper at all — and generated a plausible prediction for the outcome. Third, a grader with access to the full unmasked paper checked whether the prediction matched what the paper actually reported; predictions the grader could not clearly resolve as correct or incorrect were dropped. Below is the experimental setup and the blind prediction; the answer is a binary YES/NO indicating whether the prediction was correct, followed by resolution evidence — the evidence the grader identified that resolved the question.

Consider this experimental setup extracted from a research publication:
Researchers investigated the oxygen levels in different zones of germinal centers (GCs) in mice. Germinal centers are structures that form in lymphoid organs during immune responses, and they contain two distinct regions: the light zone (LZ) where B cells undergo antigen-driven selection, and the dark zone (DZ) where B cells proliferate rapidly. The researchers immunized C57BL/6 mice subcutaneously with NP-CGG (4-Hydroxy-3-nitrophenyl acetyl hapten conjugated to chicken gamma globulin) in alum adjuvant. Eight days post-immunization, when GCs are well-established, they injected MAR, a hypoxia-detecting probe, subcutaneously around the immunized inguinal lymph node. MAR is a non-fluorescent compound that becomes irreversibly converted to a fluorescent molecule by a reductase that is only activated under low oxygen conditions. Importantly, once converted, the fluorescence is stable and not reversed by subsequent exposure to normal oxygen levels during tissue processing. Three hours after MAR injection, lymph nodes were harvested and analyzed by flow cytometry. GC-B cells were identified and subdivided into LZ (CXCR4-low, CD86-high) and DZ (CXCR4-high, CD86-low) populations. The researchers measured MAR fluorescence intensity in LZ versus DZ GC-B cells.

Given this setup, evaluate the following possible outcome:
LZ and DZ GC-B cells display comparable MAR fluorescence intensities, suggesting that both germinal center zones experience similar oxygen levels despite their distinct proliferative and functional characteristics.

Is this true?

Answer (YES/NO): NO